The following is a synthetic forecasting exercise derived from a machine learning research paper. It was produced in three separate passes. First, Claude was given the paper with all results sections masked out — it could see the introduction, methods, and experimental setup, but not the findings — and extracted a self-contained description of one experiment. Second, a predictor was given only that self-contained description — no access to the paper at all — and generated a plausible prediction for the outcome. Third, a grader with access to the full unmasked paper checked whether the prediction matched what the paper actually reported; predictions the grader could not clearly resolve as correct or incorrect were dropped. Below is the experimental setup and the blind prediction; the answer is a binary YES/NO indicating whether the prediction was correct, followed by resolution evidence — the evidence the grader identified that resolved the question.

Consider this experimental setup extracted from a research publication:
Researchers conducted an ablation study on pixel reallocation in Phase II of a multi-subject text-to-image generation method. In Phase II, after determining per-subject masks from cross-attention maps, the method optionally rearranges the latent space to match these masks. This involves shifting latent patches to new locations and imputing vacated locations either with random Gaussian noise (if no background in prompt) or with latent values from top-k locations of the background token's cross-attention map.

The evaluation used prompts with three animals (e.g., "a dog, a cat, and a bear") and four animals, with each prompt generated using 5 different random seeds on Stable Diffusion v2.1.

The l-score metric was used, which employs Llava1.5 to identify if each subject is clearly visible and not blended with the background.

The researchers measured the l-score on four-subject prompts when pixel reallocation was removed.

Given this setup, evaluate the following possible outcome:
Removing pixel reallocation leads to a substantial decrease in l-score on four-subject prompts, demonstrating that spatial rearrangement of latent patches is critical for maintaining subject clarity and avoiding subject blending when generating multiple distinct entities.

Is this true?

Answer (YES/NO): NO